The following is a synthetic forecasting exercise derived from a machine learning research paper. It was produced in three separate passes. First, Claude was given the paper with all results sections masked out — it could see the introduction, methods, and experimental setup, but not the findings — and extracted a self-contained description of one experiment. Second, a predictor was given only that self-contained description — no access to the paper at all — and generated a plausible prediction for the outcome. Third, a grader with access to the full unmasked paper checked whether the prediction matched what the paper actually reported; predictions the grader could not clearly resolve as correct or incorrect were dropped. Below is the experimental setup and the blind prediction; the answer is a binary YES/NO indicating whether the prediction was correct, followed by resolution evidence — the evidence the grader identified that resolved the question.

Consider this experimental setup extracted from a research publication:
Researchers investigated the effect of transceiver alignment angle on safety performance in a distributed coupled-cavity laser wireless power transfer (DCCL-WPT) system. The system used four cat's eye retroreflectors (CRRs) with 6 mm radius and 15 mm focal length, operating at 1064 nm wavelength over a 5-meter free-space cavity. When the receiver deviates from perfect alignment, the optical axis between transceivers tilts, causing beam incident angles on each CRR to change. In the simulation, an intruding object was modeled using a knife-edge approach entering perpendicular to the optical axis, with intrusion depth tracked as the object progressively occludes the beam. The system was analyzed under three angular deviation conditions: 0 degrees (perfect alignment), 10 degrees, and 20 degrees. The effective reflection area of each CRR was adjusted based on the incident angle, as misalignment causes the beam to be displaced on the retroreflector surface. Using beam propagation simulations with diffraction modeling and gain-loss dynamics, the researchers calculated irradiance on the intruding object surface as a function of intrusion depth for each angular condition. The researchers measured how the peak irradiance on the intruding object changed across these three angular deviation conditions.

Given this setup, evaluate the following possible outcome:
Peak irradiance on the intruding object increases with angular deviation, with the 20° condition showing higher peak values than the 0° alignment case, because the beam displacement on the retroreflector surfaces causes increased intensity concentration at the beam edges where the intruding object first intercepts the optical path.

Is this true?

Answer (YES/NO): NO